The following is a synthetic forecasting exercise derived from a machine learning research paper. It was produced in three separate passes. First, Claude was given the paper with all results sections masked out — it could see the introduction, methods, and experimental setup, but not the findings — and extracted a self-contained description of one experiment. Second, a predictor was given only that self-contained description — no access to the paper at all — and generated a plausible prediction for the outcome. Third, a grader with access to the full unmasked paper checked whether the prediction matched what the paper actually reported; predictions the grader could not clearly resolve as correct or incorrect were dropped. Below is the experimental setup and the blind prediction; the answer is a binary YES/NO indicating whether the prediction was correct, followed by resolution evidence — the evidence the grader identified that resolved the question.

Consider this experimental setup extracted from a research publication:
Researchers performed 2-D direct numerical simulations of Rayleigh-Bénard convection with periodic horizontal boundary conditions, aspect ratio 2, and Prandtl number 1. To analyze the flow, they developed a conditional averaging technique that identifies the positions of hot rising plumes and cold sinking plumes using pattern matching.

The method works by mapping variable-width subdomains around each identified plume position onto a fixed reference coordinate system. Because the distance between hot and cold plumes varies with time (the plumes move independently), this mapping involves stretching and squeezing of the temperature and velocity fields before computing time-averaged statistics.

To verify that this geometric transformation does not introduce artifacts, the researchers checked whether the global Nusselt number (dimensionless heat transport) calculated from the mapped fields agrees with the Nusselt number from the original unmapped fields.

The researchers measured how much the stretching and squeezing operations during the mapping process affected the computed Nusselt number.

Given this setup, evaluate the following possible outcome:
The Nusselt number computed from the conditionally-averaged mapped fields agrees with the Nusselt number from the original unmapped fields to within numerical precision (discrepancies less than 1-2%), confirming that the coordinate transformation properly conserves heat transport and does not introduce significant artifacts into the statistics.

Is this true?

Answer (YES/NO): YES